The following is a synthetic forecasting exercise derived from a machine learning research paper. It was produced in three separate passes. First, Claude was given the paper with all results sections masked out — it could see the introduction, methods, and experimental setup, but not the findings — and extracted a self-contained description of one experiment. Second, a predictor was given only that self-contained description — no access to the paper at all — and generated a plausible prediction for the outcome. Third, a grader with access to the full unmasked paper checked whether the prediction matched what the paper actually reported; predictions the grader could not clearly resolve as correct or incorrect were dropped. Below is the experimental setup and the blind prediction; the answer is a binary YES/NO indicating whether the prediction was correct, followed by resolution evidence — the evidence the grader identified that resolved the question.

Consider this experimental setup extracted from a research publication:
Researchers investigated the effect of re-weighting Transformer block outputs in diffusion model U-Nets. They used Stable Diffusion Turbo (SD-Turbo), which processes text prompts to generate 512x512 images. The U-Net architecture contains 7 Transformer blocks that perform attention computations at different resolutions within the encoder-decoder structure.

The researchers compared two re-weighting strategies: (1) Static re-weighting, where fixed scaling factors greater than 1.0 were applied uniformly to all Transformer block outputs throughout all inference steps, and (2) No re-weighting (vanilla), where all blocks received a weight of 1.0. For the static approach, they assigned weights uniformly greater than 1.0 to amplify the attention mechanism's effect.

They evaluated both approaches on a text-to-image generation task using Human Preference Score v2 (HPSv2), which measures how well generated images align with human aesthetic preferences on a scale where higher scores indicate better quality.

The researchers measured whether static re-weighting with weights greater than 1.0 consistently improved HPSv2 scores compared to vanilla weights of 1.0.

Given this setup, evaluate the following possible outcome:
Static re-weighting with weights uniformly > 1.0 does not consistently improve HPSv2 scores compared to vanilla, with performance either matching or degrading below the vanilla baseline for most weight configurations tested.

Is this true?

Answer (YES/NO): NO